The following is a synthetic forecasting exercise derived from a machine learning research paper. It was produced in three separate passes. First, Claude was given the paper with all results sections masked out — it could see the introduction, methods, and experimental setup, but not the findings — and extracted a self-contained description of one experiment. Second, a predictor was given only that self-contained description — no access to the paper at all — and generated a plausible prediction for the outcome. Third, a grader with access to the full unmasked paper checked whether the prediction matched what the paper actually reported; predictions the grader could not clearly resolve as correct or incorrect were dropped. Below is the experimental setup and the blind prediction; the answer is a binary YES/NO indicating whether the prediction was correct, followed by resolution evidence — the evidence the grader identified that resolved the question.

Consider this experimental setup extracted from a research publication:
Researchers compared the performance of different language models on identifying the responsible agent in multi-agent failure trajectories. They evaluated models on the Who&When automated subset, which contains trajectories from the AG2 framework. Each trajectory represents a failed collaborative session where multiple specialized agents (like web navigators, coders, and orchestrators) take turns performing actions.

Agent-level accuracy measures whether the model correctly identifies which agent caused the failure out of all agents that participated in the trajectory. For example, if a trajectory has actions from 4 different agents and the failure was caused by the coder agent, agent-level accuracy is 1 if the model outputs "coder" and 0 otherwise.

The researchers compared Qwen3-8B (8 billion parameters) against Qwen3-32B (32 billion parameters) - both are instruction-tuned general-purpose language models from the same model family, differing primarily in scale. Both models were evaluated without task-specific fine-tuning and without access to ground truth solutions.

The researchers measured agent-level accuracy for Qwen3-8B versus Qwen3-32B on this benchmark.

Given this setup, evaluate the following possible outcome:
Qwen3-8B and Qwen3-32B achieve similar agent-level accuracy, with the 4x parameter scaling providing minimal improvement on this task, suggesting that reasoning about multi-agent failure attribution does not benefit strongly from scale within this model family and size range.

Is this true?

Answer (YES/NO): YES